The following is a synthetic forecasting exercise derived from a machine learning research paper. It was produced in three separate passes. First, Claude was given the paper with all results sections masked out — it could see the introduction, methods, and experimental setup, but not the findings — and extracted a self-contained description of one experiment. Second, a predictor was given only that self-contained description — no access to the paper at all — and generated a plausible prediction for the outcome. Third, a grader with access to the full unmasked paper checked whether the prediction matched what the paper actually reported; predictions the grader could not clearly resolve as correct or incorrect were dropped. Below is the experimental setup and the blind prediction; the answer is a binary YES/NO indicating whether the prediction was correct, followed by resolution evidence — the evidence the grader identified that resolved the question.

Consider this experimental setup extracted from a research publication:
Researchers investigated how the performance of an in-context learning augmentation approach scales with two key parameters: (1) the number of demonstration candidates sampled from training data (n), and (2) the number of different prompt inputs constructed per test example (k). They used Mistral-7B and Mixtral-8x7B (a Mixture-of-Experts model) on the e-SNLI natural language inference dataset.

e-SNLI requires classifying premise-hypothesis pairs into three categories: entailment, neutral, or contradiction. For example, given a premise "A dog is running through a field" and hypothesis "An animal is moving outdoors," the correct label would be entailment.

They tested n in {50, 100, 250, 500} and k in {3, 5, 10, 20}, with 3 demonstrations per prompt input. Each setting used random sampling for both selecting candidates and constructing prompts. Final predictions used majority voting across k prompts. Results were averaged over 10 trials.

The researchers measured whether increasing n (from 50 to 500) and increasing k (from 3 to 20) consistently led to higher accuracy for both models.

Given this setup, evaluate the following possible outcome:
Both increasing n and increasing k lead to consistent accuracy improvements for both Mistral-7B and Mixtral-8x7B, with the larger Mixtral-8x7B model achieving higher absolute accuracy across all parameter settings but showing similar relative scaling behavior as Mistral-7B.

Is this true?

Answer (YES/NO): NO